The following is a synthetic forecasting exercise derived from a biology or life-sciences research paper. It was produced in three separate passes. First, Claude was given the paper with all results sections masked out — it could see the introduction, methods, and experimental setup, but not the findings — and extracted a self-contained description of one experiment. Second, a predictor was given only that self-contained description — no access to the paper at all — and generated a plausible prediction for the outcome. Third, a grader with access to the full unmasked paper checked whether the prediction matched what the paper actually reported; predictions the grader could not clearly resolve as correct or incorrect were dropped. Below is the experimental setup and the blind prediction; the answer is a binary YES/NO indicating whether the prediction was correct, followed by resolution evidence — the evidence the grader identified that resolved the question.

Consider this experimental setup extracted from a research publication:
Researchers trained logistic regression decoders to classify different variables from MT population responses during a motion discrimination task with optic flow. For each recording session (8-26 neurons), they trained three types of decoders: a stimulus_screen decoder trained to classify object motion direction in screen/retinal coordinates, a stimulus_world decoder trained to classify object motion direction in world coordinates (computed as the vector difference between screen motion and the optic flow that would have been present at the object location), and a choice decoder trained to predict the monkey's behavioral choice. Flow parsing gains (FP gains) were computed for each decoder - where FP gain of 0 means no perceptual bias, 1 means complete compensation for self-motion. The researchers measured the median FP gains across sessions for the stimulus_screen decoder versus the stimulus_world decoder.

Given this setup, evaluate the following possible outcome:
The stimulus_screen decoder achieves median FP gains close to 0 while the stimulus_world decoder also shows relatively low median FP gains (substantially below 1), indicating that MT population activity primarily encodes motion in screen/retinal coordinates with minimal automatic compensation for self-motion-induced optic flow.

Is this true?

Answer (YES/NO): NO